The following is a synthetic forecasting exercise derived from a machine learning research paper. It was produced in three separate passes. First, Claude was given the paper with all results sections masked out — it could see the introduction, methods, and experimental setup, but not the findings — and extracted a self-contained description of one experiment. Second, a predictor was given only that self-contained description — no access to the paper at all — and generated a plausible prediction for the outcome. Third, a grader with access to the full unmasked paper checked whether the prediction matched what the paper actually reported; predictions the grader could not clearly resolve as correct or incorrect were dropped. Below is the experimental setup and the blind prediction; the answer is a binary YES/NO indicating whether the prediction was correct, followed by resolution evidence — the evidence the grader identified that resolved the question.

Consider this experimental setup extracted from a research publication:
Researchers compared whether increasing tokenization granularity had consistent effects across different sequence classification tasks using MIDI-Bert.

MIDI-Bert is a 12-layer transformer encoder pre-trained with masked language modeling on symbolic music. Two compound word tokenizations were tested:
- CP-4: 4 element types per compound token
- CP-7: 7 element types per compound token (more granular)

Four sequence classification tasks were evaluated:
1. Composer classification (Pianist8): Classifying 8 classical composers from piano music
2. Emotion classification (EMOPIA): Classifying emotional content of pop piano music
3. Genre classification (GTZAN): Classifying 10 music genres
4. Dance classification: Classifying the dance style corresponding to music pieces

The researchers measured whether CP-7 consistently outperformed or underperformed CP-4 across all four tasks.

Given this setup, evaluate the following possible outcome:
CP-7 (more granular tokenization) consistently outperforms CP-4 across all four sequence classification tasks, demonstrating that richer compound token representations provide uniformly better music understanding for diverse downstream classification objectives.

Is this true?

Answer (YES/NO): NO